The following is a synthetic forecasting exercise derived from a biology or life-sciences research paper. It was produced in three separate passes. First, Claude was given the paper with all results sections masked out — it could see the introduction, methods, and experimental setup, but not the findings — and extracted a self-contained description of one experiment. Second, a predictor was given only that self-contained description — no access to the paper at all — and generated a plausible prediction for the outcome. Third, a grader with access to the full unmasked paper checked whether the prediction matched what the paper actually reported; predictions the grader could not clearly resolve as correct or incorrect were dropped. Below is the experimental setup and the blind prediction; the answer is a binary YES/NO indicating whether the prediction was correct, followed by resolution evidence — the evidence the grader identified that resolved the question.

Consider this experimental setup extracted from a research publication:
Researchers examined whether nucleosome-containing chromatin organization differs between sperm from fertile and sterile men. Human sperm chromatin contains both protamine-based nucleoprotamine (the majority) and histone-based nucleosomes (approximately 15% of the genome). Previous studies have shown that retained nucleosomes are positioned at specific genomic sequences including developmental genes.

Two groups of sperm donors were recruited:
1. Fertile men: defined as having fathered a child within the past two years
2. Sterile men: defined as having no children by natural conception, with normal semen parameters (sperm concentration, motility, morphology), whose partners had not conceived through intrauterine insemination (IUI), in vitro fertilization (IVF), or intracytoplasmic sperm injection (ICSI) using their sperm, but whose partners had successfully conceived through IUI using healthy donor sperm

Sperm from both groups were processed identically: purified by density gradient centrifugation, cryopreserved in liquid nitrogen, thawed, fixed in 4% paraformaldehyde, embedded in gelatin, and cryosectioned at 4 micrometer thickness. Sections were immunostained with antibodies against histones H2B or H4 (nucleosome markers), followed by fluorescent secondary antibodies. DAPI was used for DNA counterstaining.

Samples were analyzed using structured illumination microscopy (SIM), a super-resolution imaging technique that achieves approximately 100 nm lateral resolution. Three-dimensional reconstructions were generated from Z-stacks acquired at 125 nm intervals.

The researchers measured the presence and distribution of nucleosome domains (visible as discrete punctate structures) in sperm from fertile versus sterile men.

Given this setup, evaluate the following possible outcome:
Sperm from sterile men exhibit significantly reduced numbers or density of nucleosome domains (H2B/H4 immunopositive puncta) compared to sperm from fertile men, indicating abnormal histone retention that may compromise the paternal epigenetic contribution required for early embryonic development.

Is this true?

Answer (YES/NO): YES